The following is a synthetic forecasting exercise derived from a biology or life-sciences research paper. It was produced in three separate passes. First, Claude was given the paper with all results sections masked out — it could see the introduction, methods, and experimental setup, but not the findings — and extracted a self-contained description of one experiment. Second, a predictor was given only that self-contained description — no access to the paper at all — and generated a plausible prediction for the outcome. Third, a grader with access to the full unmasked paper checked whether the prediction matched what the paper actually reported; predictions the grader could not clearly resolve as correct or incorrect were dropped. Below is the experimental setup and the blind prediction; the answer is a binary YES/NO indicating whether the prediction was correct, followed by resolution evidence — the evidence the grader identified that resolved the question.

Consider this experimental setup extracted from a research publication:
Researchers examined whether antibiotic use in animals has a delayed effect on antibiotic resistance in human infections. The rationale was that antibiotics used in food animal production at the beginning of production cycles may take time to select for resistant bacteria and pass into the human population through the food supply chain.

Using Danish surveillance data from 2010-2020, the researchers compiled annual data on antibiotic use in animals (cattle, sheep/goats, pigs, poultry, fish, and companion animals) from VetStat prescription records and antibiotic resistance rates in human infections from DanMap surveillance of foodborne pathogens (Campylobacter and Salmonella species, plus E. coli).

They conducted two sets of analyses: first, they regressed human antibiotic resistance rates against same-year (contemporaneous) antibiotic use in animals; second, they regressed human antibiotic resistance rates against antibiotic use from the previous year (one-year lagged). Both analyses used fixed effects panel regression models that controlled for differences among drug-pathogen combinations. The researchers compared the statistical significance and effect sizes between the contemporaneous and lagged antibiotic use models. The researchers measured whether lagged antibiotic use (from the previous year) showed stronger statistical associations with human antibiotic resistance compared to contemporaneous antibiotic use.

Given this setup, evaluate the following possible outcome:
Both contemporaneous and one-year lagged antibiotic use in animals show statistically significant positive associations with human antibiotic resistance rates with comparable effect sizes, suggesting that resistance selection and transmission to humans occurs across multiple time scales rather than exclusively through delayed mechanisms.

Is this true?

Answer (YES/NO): NO